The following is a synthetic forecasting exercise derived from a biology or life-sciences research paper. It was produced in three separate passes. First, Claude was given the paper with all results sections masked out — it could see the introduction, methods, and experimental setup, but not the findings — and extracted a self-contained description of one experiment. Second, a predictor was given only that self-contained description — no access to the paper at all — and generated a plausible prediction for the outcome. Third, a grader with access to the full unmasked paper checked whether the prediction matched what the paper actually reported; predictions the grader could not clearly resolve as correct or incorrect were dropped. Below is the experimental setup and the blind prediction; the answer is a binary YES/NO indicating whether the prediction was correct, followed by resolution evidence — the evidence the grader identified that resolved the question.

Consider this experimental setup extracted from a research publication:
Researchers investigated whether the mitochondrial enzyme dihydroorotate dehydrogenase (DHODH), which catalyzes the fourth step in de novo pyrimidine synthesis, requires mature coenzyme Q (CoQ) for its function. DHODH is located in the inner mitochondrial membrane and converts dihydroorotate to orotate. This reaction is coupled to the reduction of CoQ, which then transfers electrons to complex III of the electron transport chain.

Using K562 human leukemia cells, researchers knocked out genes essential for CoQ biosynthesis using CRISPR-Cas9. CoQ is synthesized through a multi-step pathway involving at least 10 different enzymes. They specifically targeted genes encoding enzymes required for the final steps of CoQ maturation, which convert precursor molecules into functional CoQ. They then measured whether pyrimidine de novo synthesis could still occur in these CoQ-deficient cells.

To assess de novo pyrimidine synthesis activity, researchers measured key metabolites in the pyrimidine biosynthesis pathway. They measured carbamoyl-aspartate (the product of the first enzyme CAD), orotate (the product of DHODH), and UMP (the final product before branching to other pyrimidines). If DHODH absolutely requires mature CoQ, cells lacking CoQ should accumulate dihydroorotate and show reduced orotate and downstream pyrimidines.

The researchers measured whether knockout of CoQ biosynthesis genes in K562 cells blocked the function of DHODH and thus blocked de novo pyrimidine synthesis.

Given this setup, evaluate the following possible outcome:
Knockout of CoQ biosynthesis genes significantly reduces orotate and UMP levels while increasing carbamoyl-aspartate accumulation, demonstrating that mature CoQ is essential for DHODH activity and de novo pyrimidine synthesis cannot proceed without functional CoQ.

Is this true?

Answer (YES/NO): NO